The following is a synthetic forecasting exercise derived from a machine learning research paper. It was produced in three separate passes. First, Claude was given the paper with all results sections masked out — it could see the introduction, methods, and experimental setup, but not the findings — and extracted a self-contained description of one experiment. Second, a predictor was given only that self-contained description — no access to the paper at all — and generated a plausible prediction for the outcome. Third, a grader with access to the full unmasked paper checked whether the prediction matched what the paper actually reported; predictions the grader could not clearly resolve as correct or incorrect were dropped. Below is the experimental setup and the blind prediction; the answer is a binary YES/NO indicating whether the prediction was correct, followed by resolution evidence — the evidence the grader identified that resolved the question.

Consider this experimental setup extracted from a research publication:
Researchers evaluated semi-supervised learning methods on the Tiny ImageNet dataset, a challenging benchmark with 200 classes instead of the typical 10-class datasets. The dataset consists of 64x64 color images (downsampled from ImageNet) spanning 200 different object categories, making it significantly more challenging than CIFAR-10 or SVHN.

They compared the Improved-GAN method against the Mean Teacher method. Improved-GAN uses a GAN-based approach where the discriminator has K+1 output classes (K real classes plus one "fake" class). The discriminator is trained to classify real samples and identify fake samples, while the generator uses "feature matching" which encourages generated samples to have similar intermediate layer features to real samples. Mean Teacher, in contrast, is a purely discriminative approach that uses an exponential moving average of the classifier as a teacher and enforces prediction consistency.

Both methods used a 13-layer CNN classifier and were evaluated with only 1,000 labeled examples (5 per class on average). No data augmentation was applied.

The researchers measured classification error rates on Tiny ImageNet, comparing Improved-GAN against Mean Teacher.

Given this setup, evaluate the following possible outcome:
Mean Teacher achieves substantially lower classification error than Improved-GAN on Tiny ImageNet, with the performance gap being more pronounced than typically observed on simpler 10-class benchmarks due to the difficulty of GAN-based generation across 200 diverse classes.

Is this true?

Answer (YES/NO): NO